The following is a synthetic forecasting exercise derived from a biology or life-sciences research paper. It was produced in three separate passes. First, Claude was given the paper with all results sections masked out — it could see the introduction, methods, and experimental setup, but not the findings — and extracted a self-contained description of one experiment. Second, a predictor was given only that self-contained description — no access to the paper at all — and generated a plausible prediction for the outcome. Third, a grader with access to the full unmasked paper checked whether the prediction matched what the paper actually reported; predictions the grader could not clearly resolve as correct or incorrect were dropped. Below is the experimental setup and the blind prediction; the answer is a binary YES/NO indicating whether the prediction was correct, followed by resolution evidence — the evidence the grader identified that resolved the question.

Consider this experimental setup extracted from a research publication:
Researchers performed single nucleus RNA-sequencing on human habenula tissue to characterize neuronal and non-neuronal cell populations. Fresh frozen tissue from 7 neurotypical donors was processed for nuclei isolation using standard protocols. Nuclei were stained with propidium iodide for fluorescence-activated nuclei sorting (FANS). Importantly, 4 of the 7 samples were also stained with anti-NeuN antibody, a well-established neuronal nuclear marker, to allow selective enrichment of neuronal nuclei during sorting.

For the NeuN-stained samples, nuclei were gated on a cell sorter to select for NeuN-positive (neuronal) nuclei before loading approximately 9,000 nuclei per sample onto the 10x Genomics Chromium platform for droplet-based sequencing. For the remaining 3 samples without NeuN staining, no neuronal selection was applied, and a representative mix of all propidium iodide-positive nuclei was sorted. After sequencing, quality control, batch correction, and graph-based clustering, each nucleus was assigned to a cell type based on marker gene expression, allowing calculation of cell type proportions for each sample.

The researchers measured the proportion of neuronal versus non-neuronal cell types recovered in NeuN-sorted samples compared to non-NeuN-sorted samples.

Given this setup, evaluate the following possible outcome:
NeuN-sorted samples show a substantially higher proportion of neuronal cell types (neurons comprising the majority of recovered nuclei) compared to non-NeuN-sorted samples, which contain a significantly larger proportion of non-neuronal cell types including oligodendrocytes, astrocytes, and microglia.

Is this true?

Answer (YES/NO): YES